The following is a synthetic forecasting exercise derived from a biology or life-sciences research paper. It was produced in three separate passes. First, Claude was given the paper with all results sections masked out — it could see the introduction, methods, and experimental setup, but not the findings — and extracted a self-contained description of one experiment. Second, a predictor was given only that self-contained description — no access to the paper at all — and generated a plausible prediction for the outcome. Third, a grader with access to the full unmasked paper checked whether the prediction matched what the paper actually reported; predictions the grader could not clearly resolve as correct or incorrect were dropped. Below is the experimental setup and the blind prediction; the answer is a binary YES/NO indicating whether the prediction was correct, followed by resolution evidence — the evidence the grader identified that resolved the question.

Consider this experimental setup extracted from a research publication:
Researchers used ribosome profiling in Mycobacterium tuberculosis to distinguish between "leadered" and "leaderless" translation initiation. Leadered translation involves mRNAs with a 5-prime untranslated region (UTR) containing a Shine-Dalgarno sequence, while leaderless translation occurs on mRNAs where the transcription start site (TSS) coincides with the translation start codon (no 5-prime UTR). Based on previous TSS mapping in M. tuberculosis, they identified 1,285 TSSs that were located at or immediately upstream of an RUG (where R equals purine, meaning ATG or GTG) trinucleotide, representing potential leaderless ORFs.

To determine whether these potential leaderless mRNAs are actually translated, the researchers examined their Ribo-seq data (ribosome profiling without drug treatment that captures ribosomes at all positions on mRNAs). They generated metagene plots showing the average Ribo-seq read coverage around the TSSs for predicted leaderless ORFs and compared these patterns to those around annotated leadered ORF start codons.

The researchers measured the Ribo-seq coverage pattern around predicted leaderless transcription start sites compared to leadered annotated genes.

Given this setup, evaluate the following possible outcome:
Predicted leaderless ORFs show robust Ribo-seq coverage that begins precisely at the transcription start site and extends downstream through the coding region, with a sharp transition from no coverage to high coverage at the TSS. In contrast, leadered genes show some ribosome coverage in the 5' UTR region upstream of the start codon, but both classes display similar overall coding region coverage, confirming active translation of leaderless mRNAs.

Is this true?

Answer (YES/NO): NO